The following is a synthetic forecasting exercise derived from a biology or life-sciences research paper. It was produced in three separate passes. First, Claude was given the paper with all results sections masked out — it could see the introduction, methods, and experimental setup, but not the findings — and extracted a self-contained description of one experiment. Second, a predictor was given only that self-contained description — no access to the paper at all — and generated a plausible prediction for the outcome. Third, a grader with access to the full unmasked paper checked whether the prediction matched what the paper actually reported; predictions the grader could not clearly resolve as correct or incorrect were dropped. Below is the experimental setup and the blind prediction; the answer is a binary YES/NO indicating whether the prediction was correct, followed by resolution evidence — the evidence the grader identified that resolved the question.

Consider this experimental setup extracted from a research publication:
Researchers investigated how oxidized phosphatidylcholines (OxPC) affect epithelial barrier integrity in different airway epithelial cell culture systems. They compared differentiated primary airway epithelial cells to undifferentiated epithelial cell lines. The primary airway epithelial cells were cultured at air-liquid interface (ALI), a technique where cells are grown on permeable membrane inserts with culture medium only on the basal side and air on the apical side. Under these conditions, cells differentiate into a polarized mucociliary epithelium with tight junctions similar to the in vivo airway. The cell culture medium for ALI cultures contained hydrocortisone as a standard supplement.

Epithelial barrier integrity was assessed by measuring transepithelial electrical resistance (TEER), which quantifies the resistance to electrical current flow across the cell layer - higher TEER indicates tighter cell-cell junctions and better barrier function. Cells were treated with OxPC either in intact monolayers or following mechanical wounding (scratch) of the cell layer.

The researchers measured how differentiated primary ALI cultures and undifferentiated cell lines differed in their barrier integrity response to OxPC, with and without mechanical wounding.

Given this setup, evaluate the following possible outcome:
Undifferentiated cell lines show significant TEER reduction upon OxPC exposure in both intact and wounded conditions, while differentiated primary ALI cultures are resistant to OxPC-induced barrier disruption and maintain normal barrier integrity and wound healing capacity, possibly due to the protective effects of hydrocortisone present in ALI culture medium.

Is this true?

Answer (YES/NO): NO